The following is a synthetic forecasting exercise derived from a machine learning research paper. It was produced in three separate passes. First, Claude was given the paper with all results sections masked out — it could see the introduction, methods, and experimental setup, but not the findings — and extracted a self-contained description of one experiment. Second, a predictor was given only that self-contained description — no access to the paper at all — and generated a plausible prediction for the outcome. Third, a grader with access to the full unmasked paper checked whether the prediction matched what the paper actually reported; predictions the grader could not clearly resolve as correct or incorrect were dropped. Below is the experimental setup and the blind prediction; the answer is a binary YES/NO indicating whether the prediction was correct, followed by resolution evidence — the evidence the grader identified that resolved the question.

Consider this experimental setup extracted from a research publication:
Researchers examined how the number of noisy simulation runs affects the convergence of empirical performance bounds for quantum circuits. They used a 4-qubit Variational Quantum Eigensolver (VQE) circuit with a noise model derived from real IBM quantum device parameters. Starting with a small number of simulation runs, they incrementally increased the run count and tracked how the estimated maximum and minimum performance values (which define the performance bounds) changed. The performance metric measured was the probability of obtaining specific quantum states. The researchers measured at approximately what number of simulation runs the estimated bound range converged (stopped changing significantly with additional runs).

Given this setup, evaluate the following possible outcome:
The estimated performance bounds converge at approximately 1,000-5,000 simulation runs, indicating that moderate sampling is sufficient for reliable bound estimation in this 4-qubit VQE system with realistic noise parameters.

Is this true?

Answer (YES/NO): NO